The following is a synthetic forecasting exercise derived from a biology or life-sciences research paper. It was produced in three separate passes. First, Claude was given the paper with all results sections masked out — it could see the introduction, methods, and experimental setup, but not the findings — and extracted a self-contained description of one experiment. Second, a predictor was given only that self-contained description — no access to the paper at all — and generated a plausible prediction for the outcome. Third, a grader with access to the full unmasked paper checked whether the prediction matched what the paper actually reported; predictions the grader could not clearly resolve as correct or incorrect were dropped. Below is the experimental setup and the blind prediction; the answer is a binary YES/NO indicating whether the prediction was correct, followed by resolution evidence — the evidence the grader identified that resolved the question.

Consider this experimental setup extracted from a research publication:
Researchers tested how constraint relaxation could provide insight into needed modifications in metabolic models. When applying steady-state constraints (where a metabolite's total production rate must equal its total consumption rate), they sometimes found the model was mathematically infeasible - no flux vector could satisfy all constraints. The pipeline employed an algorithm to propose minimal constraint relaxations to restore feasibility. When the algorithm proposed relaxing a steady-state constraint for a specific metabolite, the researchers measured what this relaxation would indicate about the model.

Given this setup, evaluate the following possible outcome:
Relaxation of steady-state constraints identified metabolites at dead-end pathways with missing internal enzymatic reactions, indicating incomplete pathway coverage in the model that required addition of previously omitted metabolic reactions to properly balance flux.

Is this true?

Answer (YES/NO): NO